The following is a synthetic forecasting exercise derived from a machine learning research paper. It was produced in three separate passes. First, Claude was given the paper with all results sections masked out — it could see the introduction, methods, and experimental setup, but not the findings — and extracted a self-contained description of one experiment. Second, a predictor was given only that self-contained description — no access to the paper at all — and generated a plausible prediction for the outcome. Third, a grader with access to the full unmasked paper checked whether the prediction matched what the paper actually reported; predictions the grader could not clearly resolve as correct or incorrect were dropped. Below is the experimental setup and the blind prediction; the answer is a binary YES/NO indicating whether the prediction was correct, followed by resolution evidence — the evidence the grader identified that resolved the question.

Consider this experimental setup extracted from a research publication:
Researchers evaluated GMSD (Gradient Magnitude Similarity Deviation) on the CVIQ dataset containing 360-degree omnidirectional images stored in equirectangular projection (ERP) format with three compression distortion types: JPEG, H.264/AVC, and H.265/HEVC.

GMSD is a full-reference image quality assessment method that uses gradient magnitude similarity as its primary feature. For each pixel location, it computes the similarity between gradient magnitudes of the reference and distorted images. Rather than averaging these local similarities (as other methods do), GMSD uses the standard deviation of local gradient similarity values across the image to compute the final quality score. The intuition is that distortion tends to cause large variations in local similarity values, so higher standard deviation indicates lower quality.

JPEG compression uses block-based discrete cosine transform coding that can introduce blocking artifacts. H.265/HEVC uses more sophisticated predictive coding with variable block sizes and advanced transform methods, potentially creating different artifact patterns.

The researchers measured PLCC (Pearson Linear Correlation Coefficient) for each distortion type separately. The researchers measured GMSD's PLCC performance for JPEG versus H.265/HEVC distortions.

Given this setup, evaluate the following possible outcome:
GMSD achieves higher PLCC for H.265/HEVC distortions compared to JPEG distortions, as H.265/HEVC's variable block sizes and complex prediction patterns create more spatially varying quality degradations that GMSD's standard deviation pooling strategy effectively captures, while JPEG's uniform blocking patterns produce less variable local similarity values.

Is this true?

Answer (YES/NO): NO